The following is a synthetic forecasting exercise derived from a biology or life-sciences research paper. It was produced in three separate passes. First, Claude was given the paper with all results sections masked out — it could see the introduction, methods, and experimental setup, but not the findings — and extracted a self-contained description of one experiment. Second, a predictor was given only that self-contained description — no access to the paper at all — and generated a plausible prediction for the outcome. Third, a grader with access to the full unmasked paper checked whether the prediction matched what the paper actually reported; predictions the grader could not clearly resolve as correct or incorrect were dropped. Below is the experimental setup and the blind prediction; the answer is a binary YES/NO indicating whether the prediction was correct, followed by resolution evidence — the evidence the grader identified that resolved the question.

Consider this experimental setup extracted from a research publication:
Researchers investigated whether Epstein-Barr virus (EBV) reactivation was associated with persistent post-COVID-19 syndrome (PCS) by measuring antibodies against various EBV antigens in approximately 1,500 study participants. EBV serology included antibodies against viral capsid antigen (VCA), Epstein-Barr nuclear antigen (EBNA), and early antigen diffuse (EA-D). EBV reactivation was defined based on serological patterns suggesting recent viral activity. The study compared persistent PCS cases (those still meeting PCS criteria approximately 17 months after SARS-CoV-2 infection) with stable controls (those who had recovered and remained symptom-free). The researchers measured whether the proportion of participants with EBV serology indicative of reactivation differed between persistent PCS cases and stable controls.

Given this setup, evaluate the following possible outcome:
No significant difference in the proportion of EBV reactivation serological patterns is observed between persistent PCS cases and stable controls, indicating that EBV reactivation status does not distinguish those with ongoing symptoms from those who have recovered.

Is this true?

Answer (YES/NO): YES